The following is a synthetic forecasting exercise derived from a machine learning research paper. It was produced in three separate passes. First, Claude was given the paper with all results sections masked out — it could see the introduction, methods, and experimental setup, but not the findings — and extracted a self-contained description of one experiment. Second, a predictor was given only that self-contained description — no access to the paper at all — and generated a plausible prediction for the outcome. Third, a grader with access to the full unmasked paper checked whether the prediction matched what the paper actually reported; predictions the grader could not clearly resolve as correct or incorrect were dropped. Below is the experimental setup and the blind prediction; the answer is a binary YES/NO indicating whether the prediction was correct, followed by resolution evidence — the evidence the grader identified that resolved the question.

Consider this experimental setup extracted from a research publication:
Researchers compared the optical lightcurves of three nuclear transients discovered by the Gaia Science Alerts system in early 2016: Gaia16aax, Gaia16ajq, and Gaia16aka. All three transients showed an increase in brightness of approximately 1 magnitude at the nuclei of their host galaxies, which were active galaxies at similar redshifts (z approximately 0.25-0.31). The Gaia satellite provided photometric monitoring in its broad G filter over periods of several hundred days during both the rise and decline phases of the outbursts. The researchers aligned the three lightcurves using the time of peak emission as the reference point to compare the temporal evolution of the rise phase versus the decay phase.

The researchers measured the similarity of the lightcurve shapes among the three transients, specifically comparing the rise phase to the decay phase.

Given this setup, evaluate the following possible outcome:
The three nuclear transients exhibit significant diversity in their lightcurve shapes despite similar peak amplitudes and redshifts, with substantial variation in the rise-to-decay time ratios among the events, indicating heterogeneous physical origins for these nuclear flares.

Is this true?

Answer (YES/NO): NO